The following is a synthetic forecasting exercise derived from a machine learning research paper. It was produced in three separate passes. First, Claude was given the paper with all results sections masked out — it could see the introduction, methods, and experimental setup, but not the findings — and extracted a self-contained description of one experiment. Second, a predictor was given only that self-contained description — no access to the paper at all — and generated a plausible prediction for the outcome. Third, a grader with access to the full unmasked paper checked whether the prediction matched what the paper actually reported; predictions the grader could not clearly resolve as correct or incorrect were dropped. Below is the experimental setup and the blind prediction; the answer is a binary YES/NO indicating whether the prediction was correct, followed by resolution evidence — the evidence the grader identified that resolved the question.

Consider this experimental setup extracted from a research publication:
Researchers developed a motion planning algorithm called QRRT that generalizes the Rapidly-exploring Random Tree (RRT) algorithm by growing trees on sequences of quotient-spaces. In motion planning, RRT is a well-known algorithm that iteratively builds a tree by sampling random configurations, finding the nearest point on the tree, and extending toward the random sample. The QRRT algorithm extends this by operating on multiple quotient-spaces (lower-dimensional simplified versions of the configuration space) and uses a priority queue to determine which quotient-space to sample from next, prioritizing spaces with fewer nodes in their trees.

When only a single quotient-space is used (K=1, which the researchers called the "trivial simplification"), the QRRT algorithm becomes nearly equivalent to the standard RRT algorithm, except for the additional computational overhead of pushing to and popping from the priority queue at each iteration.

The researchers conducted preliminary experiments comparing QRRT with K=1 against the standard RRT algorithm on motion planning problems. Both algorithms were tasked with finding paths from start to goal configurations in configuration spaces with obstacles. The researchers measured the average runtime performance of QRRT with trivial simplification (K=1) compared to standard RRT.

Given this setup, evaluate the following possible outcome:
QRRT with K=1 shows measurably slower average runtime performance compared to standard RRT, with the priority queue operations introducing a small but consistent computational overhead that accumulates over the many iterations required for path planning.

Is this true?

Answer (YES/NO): NO